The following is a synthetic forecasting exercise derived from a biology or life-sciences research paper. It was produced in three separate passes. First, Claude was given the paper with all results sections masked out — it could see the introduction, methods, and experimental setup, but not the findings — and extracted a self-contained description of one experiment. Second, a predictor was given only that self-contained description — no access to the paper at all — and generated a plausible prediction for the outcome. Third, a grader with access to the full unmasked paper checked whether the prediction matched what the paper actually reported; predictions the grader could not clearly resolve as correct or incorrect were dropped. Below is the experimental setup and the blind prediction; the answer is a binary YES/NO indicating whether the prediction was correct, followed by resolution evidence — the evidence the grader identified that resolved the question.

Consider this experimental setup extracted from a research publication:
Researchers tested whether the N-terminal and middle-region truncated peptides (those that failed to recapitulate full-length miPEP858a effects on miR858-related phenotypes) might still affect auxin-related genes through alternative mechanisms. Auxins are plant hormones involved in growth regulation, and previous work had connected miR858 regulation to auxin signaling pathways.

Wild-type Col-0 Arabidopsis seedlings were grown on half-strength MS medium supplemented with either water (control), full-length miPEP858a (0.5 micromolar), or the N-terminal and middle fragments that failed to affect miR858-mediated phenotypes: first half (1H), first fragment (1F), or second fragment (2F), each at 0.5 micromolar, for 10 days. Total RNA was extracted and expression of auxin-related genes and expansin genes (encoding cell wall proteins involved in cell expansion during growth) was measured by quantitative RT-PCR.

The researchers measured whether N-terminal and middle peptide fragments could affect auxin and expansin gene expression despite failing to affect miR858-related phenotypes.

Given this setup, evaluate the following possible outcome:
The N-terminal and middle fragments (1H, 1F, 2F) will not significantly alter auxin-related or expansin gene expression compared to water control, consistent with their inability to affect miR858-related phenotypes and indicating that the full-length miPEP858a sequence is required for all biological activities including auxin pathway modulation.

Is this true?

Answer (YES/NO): YES